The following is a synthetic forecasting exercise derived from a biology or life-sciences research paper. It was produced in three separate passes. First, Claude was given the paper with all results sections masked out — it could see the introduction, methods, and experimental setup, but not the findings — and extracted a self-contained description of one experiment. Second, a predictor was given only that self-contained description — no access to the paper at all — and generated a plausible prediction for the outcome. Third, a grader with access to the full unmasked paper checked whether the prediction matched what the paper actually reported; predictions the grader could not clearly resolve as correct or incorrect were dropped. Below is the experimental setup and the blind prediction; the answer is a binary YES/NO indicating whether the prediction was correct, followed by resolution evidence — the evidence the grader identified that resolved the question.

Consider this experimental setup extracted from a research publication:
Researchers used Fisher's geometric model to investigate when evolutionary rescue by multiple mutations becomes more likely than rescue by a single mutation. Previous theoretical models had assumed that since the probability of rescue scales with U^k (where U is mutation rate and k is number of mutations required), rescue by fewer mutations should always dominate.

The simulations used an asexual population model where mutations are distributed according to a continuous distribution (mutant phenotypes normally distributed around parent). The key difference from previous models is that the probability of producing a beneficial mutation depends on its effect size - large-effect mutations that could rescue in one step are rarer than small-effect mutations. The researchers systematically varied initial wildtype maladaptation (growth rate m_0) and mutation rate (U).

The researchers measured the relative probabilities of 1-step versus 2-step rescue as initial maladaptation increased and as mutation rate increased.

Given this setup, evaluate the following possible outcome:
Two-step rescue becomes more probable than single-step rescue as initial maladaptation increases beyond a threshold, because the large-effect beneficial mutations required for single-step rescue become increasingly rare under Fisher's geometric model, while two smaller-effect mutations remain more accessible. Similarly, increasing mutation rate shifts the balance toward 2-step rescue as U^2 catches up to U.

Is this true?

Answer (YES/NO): YES